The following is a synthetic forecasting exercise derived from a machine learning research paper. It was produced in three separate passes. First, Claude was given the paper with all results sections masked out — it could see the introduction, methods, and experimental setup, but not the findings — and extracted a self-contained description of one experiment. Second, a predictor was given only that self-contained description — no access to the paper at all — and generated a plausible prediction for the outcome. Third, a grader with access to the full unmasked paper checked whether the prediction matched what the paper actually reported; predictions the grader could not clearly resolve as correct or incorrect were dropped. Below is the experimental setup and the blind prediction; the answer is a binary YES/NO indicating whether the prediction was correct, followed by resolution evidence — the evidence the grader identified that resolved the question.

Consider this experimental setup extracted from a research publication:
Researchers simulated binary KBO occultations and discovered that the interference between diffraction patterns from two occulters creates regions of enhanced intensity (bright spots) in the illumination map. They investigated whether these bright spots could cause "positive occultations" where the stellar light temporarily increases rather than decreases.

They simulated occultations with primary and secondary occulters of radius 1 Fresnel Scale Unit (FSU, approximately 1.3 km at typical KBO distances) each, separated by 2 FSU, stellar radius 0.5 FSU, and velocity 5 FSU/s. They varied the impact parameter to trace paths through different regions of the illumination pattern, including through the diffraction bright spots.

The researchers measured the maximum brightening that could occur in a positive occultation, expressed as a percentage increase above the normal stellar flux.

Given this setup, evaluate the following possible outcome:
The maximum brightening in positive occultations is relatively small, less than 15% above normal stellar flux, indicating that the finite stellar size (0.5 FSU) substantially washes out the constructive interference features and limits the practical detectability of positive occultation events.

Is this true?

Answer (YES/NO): NO